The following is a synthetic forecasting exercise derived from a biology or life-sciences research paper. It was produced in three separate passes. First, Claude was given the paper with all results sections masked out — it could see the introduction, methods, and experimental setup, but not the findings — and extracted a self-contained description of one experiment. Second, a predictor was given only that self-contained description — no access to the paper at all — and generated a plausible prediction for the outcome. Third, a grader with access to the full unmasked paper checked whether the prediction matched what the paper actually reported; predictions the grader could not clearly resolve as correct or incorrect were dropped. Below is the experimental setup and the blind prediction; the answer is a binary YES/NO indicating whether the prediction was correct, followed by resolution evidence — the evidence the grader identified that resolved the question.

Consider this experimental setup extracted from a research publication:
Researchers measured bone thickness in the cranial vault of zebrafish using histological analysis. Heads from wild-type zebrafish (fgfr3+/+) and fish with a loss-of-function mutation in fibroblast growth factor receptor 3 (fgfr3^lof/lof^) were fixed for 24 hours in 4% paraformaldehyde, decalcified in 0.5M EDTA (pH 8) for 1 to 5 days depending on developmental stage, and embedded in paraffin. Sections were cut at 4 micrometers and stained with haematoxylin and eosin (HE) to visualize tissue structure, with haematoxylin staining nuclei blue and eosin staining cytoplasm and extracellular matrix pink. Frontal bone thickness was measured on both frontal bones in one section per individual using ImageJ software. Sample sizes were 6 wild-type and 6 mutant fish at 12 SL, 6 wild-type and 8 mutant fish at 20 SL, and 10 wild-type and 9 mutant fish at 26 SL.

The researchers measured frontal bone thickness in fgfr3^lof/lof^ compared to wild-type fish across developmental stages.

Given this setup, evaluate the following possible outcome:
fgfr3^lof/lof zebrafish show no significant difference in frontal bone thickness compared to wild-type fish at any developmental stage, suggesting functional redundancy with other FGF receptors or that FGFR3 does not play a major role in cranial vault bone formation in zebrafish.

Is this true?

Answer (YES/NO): NO